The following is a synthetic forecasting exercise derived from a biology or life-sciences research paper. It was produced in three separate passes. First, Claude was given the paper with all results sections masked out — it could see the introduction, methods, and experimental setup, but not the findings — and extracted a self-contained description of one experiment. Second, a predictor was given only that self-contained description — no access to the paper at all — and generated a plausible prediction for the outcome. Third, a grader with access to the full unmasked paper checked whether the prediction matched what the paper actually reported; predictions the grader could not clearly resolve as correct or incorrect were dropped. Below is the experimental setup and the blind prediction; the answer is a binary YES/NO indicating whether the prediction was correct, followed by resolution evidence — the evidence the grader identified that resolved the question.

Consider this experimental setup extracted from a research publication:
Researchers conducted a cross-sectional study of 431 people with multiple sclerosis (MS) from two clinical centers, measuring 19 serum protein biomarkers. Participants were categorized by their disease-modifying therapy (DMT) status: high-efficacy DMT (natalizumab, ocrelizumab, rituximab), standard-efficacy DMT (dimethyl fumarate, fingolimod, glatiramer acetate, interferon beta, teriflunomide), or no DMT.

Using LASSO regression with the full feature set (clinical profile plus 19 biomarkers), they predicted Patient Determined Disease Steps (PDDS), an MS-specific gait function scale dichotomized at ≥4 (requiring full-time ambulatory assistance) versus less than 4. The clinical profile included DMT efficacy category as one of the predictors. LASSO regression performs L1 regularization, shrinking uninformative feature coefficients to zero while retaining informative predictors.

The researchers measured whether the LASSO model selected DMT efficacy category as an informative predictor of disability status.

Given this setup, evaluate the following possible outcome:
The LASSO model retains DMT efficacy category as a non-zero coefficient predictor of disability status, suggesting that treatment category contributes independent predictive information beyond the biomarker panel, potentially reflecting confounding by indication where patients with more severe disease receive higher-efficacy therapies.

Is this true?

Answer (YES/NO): YES